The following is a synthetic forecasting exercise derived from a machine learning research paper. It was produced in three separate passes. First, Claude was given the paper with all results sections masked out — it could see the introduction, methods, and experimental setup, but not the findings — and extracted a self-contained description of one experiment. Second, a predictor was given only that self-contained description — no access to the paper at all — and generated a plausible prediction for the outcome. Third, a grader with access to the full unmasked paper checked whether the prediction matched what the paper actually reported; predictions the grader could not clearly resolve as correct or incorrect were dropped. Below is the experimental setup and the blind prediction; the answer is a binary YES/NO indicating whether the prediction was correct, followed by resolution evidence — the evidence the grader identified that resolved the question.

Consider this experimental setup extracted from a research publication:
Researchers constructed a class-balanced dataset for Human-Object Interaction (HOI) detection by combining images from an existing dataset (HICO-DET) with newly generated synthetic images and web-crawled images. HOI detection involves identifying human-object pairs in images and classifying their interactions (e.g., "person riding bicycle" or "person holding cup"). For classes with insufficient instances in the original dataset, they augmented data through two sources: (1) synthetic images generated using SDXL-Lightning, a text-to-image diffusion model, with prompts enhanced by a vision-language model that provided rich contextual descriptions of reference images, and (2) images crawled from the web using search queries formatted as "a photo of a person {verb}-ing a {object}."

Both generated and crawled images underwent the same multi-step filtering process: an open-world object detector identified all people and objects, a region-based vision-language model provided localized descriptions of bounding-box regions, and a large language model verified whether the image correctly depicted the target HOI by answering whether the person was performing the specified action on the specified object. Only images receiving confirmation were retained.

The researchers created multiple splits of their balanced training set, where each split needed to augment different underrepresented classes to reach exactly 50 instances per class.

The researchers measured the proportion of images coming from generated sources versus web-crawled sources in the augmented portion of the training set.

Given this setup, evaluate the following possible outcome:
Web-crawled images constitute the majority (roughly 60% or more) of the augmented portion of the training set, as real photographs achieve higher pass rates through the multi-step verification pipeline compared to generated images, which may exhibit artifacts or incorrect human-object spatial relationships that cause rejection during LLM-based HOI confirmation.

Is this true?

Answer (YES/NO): NO